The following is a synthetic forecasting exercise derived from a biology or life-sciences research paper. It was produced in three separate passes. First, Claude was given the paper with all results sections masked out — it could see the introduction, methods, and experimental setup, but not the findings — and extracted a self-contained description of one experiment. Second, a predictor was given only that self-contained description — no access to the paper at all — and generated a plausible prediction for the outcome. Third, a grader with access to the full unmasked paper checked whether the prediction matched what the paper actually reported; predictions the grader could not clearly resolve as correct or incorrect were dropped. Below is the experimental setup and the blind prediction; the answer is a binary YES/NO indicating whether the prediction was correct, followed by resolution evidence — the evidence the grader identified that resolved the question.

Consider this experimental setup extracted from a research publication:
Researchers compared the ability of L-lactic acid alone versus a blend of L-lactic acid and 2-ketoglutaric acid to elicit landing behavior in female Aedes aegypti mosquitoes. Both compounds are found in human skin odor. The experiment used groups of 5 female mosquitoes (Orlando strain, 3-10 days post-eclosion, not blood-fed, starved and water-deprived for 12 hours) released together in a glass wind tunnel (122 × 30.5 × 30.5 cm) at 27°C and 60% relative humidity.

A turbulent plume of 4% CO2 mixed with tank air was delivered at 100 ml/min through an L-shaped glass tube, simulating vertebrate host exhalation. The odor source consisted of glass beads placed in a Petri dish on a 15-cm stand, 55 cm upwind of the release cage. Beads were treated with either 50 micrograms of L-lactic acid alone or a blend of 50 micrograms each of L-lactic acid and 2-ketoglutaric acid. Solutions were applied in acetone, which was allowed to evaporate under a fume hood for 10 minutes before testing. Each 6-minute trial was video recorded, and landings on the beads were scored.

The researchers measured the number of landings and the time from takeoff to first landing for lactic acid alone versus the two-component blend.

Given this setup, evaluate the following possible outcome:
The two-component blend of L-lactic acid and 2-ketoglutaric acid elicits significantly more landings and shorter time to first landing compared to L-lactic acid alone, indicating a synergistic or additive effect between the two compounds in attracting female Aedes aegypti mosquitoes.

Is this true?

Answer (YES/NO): YES